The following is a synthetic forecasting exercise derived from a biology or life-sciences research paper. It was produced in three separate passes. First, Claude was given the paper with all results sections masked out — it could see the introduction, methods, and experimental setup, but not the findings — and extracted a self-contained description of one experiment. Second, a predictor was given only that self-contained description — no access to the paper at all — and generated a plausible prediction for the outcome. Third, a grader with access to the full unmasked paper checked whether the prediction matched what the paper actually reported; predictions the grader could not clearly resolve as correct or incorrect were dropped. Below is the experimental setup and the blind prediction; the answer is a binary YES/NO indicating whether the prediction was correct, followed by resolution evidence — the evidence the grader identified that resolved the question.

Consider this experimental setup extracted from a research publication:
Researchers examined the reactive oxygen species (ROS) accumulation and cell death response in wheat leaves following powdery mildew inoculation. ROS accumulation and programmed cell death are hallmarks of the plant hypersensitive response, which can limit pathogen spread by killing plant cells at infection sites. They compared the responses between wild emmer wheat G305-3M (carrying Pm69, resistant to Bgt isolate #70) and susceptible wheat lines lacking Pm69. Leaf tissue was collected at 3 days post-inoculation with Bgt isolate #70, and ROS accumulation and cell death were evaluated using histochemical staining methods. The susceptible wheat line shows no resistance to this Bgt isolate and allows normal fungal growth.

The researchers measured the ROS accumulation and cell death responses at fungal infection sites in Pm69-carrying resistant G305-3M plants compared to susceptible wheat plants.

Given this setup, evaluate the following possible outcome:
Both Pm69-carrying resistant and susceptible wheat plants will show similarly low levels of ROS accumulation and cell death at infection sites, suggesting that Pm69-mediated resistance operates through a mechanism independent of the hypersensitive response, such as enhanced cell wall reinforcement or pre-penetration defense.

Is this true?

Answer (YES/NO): NO